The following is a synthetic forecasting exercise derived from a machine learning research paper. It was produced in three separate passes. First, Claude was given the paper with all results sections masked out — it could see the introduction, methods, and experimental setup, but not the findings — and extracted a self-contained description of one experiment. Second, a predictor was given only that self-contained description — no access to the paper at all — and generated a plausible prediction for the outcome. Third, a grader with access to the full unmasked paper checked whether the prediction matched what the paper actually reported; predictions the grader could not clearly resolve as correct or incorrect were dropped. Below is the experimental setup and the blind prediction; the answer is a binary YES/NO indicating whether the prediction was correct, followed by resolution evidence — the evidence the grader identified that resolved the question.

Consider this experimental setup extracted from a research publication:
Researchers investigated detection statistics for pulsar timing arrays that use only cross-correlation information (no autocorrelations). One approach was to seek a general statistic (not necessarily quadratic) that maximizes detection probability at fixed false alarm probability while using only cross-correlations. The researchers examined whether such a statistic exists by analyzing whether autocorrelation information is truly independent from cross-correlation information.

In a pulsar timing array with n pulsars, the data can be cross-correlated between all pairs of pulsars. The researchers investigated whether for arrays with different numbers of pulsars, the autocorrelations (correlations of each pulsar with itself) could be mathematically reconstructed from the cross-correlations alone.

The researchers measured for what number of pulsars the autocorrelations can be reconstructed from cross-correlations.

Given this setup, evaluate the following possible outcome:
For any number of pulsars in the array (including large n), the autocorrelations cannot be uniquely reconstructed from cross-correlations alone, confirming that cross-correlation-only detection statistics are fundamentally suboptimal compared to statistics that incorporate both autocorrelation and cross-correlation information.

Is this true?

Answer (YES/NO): NO